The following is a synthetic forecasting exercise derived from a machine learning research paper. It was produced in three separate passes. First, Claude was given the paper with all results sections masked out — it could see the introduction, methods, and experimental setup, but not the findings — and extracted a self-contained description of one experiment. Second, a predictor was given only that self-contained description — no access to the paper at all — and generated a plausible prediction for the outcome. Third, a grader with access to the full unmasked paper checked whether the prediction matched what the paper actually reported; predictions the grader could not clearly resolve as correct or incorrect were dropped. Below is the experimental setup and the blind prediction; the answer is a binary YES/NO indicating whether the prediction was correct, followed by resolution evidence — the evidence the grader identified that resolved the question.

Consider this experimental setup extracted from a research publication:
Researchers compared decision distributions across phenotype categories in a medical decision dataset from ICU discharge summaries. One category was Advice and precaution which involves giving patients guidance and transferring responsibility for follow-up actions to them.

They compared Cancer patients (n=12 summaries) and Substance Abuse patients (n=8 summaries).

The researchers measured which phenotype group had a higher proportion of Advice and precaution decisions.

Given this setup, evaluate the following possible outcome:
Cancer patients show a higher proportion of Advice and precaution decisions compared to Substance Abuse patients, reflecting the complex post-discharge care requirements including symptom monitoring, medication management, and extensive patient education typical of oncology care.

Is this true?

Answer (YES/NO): YES